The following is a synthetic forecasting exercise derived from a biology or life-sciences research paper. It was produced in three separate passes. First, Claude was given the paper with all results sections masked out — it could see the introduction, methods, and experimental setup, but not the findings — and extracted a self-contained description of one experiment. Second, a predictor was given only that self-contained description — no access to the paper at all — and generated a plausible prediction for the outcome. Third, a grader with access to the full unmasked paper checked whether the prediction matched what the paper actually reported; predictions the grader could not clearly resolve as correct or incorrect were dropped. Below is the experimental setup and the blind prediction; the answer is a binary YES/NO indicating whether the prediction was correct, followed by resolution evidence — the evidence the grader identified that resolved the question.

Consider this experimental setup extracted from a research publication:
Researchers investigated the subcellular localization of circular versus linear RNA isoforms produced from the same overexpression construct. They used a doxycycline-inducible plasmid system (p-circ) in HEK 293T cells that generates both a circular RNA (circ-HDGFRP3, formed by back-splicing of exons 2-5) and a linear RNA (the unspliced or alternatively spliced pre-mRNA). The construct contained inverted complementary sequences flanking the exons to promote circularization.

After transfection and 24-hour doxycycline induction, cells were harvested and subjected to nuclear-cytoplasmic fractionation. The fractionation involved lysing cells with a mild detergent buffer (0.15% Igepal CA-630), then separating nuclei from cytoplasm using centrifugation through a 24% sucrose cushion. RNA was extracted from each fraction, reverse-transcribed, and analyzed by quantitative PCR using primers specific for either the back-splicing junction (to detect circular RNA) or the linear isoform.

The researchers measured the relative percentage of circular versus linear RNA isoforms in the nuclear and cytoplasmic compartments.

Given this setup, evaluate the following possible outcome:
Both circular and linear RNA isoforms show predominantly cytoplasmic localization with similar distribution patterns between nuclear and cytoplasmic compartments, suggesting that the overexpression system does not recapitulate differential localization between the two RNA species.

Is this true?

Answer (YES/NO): NO